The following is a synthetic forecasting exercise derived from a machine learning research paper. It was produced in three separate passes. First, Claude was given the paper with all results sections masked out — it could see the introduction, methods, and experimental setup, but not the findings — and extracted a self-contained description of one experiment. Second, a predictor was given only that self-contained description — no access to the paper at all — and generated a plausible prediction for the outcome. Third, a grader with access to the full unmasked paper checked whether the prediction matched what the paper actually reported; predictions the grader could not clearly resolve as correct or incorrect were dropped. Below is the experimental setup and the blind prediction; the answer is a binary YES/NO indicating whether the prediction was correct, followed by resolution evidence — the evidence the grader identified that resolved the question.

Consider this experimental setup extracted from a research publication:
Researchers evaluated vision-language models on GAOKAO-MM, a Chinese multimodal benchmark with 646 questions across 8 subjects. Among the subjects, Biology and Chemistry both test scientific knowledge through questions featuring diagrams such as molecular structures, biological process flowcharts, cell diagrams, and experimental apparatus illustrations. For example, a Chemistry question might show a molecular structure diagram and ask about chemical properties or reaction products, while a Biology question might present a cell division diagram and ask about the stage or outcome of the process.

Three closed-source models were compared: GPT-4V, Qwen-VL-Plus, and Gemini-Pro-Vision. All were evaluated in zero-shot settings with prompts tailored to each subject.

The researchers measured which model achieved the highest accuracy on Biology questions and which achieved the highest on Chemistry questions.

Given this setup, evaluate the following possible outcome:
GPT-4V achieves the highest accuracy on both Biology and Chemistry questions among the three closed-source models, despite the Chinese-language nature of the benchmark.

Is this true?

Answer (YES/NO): NO